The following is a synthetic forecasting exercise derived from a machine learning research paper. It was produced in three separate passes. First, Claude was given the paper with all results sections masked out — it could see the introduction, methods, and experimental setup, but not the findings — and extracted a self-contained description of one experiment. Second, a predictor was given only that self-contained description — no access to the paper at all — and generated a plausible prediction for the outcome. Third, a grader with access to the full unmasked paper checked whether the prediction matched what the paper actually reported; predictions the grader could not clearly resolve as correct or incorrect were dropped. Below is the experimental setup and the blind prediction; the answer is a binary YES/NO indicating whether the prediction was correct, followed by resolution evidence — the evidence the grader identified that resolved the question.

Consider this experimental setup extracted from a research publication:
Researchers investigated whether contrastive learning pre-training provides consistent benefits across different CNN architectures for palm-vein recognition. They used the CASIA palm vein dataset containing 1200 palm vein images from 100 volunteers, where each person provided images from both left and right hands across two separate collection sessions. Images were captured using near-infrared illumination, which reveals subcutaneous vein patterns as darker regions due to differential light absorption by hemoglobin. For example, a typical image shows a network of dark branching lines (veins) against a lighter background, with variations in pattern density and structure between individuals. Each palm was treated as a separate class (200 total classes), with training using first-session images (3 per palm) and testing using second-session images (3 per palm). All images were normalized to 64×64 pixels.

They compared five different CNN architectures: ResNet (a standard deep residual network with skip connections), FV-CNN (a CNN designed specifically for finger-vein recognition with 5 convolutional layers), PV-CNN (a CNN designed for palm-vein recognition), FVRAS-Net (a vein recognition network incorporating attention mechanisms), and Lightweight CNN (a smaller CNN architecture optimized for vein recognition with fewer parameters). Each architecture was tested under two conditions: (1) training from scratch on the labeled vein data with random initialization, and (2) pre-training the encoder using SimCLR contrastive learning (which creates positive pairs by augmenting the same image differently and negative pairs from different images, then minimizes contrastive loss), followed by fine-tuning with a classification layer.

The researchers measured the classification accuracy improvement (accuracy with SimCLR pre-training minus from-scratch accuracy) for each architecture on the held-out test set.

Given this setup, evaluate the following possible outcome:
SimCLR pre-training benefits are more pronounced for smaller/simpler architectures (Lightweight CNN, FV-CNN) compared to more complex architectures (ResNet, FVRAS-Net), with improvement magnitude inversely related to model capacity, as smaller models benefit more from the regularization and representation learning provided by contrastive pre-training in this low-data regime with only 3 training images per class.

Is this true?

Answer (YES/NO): NO